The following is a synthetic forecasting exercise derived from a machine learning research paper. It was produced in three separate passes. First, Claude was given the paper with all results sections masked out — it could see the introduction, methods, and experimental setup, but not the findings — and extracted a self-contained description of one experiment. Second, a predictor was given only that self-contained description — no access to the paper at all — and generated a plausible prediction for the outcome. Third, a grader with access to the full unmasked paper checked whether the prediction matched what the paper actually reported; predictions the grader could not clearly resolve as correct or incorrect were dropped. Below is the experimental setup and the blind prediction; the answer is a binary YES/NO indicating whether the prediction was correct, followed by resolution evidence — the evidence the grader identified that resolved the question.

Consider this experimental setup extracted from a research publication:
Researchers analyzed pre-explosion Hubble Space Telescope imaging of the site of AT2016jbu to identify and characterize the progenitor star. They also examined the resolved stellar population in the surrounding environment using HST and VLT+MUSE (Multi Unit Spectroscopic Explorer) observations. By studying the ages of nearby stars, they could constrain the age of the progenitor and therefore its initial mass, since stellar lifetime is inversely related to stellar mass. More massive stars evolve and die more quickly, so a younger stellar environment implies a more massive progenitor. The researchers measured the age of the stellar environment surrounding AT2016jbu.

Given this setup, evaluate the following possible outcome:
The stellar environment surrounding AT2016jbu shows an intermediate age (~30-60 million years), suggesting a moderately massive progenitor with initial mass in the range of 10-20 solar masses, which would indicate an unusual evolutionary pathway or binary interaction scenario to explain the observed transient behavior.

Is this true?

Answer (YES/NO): NO